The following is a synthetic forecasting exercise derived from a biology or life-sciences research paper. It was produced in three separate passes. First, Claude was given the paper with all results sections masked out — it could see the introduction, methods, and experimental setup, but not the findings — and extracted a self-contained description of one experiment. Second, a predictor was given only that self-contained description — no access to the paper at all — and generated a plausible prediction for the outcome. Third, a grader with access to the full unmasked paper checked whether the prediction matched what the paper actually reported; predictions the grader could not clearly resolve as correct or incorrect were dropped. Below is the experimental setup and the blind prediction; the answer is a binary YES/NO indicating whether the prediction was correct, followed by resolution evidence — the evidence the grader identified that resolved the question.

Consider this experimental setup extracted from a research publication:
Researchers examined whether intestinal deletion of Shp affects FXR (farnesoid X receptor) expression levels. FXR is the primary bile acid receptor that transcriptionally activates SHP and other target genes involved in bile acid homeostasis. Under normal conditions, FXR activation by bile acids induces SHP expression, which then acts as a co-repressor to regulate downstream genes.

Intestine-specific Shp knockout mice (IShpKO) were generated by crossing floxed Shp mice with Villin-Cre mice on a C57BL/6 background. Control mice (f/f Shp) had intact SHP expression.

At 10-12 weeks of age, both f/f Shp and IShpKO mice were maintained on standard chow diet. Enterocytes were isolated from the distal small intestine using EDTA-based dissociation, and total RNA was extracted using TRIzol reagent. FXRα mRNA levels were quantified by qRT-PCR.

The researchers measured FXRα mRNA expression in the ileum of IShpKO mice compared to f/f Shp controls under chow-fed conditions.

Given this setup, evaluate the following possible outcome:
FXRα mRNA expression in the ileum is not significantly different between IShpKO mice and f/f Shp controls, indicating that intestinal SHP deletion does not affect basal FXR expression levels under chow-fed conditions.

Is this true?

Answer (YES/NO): YES